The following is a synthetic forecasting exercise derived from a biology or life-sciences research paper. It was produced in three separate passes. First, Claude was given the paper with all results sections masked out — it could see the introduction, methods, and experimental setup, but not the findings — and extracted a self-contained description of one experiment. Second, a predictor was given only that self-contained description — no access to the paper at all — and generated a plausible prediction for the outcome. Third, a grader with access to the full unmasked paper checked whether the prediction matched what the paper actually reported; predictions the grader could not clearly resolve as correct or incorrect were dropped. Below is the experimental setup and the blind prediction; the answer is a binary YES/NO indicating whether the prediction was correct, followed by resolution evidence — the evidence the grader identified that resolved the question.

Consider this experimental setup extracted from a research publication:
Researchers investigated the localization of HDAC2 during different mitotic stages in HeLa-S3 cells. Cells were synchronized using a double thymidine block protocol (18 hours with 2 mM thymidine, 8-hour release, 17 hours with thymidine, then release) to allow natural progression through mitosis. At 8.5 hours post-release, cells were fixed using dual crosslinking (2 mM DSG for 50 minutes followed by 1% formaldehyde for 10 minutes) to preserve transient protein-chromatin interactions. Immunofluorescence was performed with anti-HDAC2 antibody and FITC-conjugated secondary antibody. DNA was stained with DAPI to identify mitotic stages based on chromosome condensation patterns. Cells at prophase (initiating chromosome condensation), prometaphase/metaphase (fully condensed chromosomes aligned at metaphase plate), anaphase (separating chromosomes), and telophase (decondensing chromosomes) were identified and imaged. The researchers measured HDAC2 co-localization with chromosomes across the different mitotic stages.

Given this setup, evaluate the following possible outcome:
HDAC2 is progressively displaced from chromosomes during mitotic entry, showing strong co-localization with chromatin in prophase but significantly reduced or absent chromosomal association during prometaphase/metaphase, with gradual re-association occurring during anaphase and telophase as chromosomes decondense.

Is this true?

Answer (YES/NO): NO